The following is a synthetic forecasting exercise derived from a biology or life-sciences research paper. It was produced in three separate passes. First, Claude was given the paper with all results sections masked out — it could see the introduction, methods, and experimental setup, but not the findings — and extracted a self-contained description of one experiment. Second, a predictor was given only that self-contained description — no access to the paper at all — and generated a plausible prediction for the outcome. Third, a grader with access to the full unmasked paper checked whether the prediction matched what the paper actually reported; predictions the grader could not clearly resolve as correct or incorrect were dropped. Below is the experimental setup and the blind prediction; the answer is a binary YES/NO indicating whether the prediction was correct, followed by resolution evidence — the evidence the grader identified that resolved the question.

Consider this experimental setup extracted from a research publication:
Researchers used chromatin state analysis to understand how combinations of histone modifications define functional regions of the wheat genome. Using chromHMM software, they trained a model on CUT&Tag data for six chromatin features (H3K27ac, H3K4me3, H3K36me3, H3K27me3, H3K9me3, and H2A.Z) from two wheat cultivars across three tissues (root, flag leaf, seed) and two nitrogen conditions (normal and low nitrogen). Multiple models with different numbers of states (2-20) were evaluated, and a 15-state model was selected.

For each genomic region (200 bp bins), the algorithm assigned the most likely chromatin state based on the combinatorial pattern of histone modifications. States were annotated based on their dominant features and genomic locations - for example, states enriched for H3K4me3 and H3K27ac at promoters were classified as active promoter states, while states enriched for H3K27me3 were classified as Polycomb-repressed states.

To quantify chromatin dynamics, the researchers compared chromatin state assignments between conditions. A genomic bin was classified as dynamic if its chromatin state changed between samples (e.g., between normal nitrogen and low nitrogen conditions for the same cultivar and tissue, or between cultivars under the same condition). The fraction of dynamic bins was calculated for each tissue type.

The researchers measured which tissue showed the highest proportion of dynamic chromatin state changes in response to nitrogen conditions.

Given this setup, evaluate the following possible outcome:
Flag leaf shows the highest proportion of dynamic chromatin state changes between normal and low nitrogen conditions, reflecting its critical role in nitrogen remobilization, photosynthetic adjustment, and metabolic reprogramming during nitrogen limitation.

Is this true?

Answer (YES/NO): NO